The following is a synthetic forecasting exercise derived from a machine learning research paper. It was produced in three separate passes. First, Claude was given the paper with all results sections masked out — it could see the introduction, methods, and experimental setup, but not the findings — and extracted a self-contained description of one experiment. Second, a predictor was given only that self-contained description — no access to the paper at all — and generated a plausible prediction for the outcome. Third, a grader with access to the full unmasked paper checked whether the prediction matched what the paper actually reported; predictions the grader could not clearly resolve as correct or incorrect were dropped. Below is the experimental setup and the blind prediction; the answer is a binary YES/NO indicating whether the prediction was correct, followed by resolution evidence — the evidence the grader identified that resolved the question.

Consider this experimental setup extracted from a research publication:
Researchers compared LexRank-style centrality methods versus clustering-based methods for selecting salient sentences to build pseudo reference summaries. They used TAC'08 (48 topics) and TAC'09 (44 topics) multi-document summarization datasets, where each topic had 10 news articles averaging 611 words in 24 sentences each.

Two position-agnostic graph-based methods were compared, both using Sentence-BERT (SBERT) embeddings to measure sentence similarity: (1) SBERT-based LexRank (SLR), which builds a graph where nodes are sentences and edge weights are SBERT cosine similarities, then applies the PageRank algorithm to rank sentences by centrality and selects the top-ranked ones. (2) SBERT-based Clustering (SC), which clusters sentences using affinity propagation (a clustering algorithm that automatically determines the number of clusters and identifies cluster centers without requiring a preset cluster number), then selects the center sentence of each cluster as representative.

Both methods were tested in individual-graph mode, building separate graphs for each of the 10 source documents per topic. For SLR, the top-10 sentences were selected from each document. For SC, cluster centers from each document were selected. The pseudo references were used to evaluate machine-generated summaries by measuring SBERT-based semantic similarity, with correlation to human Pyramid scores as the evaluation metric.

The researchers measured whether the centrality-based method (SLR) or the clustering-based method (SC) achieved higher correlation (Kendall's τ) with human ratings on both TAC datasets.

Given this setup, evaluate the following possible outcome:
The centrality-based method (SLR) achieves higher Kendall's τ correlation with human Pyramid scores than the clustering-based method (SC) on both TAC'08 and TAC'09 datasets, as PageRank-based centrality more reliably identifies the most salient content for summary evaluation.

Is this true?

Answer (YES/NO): YES